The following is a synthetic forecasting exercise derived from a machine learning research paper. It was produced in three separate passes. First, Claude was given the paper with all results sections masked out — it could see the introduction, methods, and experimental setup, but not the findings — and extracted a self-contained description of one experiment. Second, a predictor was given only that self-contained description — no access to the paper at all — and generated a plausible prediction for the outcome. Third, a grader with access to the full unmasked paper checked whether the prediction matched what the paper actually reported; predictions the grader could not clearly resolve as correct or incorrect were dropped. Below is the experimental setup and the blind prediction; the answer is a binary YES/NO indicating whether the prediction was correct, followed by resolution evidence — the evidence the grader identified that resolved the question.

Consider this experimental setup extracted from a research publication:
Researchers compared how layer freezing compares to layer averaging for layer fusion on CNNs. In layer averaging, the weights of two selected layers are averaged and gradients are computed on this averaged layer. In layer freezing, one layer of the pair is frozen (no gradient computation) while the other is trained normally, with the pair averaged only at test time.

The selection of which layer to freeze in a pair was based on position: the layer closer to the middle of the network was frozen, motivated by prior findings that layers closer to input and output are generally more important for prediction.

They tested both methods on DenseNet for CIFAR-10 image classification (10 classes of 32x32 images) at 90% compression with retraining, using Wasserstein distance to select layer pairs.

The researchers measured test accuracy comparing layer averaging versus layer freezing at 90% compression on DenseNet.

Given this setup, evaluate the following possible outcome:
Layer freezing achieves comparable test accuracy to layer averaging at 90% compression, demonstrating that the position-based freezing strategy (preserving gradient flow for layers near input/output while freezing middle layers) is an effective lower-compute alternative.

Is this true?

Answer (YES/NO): NO